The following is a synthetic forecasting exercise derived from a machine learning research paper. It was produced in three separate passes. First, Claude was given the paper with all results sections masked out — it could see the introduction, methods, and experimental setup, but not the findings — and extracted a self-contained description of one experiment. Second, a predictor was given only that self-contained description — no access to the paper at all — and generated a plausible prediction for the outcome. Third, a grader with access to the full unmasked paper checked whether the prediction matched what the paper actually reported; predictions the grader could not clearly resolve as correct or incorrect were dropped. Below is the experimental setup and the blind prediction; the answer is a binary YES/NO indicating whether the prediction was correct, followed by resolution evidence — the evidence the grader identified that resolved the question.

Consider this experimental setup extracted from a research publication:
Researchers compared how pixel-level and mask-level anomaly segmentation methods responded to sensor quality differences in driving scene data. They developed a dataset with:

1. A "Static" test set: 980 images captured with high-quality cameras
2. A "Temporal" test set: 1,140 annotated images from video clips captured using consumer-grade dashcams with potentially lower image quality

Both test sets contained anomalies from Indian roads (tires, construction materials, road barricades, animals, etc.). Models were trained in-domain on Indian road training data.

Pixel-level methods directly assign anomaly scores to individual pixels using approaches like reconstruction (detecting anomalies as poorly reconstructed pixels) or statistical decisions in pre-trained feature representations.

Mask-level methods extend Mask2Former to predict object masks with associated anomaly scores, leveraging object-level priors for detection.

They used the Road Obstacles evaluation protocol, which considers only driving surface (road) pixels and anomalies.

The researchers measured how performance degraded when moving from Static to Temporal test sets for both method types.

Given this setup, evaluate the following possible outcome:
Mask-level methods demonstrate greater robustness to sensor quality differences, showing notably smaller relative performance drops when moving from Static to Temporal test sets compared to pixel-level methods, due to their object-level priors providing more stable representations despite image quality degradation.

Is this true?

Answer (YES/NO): NO